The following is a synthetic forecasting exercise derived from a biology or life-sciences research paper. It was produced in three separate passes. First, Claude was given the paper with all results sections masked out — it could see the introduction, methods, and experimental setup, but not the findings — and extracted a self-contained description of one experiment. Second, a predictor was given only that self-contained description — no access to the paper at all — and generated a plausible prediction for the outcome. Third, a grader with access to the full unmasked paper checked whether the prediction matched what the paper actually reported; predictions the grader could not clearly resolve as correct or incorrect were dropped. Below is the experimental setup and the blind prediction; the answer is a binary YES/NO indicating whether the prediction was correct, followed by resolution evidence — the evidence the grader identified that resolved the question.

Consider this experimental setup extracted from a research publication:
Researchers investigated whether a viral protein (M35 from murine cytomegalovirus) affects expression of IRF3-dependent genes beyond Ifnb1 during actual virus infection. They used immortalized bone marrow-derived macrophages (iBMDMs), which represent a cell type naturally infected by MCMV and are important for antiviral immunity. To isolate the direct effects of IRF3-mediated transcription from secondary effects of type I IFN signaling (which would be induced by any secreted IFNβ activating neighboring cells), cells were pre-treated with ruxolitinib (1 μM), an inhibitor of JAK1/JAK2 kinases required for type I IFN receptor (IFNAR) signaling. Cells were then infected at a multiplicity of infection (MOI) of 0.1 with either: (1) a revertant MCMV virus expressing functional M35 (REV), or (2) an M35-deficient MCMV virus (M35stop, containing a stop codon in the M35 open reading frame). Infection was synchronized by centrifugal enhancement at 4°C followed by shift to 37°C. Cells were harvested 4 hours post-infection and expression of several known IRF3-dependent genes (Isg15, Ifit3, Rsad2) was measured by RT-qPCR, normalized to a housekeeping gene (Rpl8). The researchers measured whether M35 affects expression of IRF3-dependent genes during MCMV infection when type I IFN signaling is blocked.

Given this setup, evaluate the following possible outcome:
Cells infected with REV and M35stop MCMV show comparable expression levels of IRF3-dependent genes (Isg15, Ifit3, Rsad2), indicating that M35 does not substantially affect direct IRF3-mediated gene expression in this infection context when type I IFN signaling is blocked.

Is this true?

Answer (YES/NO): NO